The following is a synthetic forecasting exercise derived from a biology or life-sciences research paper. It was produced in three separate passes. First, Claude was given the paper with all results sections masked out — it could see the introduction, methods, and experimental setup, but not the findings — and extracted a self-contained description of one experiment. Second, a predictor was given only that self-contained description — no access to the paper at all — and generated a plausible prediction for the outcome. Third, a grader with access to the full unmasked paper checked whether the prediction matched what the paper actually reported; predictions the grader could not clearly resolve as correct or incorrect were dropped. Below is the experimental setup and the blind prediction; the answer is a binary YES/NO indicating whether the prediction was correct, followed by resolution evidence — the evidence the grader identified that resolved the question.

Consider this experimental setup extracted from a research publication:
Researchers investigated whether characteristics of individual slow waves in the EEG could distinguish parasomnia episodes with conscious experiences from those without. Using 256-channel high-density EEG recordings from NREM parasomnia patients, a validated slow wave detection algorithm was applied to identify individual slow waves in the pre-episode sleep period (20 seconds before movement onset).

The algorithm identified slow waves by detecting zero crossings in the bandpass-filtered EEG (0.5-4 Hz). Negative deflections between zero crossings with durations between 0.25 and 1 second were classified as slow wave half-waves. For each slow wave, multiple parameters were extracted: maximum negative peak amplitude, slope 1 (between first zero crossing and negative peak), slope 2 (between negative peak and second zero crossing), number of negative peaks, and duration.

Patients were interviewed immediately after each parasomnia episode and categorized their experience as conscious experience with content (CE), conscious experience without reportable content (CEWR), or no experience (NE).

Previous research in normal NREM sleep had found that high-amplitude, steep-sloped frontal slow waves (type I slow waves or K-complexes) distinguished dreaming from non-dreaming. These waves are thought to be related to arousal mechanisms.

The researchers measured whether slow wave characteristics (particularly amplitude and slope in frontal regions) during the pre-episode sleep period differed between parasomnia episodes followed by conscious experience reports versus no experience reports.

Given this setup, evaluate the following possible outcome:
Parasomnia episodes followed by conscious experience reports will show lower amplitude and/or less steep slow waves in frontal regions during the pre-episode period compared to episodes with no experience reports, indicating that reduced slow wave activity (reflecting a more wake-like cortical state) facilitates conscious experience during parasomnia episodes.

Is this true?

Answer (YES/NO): NO